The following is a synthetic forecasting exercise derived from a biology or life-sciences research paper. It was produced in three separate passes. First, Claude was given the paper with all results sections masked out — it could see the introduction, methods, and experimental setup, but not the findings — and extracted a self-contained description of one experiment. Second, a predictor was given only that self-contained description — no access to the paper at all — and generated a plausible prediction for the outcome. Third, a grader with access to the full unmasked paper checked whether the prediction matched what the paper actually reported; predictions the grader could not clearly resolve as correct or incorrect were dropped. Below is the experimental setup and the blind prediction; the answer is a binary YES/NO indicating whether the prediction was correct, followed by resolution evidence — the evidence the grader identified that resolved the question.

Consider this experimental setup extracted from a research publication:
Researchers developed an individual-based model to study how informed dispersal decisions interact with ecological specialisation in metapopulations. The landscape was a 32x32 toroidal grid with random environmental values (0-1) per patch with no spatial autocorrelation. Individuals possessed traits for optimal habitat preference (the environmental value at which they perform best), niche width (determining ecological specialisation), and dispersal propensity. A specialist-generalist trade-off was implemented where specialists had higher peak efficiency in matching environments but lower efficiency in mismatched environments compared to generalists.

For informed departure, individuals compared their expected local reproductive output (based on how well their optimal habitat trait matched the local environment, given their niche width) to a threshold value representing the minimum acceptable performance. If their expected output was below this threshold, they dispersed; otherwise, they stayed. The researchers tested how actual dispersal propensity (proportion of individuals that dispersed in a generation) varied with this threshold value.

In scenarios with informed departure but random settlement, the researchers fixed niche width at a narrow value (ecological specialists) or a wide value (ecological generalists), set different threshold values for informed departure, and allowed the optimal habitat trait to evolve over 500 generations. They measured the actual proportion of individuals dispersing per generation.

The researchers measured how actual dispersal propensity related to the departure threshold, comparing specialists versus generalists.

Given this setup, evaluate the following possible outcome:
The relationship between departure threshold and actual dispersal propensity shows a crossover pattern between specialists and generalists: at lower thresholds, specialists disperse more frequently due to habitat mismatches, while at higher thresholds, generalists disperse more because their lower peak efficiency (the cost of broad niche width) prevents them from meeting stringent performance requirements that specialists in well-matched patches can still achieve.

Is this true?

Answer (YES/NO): NO